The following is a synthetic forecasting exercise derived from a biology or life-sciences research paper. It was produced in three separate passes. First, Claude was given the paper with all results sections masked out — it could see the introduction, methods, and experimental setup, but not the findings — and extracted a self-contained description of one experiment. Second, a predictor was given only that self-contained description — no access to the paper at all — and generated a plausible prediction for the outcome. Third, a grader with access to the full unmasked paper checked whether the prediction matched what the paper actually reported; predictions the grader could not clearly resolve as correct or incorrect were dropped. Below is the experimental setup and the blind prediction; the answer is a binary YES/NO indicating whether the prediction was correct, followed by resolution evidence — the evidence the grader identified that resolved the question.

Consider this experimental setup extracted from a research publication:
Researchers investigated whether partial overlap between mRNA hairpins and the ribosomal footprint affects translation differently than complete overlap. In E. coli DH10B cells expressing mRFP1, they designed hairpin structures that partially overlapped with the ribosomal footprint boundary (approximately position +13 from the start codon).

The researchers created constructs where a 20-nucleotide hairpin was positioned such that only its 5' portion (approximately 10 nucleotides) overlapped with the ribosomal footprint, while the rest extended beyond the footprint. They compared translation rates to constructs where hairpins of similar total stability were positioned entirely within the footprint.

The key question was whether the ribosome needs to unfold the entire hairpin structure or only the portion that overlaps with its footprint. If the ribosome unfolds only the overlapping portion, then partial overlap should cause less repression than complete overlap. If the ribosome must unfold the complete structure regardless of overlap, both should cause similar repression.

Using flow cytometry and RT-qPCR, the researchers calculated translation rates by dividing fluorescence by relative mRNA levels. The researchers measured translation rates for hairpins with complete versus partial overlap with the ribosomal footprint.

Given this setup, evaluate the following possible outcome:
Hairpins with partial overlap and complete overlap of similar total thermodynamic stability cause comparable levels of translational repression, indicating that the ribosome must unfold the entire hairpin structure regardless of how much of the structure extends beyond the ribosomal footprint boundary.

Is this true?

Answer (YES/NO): NO